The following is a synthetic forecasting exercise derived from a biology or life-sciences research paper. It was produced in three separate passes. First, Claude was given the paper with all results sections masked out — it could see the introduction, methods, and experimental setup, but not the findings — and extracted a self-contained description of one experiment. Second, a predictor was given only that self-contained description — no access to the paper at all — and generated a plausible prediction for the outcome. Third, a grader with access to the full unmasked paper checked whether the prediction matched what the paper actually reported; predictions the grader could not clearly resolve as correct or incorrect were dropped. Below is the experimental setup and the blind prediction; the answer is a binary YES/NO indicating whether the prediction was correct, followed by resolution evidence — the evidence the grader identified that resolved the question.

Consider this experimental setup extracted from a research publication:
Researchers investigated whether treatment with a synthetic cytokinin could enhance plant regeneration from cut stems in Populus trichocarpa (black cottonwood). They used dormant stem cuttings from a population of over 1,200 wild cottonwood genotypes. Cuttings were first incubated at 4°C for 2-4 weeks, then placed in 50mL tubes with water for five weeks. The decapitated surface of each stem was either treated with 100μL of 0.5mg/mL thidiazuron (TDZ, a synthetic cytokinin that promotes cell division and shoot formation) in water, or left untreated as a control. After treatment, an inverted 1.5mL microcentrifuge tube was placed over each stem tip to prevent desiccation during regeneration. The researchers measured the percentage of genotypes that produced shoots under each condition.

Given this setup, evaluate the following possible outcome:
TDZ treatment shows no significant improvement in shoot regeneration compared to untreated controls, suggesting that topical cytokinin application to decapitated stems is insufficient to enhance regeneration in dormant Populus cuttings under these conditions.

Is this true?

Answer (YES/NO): NO